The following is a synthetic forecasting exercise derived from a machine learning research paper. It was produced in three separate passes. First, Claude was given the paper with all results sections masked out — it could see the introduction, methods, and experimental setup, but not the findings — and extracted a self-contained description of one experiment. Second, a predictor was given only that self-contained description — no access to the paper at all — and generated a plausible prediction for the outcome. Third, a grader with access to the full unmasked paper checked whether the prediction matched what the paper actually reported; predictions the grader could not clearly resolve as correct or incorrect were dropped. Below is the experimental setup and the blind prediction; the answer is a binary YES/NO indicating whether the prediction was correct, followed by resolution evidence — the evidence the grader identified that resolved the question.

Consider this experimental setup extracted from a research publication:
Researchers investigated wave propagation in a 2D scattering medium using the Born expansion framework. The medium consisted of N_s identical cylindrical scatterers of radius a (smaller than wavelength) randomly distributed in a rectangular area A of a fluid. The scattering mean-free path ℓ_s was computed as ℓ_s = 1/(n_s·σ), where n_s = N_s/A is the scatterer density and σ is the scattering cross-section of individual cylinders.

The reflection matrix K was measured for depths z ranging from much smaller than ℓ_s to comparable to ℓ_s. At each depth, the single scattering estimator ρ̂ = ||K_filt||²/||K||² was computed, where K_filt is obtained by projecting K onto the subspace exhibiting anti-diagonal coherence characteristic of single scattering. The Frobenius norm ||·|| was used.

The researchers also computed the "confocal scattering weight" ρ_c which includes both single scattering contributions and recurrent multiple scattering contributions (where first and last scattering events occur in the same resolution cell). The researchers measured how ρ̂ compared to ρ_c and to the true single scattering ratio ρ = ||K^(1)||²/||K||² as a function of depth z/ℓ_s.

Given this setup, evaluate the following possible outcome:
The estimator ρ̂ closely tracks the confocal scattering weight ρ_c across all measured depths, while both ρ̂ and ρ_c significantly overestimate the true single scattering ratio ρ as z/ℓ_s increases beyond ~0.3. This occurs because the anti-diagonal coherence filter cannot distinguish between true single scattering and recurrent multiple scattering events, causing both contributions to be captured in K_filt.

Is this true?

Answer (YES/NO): NO